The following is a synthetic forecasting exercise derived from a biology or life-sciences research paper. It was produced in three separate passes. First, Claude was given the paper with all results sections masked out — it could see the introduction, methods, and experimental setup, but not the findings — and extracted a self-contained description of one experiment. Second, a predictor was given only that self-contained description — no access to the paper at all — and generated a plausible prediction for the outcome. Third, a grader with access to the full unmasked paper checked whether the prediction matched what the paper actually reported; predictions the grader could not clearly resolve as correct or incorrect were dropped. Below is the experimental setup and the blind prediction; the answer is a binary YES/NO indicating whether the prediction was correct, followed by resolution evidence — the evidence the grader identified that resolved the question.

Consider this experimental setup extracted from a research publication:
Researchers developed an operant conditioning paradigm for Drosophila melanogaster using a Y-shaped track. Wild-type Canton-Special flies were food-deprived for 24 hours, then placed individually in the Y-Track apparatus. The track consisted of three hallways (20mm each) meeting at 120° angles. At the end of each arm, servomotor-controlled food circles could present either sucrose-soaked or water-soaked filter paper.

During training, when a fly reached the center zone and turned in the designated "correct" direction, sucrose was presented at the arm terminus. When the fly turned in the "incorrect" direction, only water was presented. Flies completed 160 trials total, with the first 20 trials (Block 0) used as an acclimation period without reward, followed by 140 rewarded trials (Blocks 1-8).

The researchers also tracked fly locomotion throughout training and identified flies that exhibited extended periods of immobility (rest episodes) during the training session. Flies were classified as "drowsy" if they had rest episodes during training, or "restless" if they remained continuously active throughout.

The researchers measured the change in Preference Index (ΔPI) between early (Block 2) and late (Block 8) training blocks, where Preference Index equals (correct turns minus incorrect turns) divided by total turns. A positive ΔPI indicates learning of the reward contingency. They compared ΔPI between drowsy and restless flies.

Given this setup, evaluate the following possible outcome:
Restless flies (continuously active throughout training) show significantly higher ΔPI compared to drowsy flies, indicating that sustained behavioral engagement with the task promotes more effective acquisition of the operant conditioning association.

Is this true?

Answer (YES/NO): NO